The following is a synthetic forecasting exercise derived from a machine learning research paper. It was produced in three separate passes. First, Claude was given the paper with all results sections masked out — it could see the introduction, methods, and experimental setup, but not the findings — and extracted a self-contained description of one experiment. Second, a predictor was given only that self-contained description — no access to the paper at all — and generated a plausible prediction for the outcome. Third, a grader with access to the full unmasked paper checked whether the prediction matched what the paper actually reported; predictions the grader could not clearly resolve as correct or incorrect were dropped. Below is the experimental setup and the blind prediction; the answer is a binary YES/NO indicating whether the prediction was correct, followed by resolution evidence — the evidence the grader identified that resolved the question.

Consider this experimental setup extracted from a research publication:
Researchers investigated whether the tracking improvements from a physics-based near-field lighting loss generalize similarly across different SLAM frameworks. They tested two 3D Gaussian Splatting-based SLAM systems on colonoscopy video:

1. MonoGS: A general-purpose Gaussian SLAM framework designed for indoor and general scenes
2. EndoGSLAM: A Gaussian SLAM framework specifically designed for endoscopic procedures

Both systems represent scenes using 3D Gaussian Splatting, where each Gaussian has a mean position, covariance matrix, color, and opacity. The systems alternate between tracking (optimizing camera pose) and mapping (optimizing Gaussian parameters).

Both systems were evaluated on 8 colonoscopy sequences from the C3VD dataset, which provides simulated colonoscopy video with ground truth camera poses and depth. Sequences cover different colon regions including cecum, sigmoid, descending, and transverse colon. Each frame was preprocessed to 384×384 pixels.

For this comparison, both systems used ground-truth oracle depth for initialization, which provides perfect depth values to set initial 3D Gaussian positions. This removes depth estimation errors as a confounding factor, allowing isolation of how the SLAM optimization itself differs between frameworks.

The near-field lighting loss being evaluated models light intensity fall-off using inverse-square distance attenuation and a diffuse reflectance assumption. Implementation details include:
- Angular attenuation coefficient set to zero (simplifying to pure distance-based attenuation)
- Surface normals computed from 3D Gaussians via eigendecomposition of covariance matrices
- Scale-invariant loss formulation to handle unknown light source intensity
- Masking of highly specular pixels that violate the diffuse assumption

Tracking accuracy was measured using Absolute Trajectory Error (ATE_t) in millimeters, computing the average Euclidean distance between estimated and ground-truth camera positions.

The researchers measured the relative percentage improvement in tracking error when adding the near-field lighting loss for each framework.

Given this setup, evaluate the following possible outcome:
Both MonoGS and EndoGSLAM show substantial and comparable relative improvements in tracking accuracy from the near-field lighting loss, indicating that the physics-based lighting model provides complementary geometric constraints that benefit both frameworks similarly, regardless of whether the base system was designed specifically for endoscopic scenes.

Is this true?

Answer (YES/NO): NO